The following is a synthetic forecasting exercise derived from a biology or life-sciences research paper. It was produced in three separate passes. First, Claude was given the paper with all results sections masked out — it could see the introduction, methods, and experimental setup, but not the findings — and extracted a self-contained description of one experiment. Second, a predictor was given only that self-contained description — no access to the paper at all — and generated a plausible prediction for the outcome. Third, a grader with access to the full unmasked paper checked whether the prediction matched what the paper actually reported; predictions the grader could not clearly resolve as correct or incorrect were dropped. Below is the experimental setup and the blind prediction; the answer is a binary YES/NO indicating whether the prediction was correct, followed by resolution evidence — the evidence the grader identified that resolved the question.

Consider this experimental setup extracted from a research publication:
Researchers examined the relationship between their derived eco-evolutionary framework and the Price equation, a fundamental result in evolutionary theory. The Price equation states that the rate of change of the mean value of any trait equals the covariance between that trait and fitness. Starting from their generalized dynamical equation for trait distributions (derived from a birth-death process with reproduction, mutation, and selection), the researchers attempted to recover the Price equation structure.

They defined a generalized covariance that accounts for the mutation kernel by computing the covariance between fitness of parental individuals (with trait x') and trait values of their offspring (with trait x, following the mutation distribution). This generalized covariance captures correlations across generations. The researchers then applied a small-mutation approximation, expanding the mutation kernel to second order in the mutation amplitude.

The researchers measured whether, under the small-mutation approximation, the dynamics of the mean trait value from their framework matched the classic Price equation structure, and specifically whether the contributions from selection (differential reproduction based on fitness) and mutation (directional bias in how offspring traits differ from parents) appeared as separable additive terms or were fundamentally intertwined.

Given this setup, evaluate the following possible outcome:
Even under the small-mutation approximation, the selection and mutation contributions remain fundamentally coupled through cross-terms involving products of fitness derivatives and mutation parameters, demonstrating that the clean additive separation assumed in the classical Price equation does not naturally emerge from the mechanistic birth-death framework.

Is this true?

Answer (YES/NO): NO